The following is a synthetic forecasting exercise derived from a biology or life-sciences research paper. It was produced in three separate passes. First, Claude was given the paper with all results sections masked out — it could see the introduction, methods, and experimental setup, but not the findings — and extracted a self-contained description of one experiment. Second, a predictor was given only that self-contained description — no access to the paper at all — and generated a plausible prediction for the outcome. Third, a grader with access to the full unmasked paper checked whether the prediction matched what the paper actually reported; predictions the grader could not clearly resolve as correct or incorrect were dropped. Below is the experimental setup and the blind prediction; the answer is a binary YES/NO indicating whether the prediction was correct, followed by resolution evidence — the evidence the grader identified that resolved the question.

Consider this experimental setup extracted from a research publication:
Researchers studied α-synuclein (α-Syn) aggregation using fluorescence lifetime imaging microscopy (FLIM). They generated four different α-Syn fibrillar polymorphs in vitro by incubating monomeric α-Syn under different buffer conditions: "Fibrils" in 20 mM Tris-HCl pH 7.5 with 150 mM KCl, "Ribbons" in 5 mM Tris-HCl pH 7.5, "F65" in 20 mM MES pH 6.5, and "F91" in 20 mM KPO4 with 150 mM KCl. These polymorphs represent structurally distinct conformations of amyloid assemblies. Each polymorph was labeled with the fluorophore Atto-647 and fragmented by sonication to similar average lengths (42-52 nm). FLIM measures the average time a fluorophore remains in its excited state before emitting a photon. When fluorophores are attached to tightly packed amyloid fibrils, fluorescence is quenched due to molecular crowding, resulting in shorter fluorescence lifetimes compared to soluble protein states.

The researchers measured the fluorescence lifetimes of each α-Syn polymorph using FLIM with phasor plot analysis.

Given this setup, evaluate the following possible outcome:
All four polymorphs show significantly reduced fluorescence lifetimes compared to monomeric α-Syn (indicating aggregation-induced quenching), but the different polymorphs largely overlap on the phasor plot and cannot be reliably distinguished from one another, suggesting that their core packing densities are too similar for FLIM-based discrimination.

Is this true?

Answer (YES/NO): NO